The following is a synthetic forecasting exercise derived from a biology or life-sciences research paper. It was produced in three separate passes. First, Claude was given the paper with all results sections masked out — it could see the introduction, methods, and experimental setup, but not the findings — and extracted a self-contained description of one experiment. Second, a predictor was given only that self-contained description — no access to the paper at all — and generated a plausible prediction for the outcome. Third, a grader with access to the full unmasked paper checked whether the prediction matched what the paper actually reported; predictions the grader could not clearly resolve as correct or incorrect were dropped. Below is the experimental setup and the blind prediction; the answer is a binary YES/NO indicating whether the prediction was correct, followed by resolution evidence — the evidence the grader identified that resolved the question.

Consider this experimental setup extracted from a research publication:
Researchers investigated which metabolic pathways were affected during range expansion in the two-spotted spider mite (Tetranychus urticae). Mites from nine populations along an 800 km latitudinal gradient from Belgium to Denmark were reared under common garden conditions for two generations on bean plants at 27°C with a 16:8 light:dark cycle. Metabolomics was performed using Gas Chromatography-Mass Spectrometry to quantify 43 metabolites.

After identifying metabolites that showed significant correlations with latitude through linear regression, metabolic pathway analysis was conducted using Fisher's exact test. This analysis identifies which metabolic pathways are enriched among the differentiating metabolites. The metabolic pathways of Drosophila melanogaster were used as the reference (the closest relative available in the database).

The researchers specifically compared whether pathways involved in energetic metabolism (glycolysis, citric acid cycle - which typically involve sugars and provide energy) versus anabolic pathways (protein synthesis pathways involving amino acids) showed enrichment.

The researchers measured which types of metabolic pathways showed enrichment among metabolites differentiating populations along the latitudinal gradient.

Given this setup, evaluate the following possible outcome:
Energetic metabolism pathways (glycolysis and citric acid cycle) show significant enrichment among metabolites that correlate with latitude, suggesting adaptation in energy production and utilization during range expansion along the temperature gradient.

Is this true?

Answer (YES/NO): NO